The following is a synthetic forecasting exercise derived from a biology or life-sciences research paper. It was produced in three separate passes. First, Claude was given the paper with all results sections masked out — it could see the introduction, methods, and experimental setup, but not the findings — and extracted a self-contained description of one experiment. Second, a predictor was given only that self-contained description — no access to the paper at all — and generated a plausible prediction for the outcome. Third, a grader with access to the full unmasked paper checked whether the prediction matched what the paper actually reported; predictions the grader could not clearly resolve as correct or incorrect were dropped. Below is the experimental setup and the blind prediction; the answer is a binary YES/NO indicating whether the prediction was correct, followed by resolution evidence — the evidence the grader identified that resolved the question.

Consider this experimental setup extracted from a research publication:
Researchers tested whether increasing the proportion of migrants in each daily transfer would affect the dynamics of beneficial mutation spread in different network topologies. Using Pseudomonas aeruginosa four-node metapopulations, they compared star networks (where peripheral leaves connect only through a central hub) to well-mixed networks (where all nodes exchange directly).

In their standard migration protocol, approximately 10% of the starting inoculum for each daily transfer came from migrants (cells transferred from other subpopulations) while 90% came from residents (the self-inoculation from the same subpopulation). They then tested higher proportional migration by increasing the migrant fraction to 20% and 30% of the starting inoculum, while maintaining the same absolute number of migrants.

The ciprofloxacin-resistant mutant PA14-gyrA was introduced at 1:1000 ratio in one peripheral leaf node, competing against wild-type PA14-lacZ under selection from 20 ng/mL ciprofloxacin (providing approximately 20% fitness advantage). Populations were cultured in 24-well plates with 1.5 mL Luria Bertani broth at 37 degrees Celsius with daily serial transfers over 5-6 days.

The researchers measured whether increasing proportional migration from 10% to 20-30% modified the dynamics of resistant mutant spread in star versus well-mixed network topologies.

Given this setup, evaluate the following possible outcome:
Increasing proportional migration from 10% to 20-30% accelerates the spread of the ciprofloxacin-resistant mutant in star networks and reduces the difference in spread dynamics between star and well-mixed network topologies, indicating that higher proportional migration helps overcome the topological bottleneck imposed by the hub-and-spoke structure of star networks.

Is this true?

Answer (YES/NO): NO